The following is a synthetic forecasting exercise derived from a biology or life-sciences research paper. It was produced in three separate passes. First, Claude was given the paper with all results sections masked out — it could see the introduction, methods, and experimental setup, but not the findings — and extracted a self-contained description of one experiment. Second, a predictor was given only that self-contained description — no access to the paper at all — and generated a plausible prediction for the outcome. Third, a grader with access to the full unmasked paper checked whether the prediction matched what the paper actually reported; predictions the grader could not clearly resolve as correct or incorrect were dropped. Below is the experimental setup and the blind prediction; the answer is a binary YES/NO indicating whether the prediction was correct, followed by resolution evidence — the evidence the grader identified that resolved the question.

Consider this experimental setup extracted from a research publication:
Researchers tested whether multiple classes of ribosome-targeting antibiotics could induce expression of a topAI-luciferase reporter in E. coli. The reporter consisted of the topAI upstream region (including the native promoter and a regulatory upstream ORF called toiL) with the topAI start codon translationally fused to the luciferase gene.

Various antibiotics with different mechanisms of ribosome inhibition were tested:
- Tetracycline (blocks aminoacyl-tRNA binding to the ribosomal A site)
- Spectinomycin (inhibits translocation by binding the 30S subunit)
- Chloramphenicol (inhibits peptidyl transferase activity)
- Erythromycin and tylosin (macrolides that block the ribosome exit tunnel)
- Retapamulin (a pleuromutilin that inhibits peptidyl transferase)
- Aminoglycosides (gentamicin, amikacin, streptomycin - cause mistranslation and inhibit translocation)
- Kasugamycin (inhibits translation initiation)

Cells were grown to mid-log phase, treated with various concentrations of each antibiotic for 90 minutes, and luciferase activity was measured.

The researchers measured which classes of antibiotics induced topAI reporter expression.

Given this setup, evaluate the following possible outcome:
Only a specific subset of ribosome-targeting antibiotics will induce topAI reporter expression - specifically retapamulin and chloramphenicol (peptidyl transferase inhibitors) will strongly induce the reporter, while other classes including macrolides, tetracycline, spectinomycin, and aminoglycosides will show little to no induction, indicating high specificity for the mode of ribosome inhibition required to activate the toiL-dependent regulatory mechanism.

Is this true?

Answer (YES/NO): NO